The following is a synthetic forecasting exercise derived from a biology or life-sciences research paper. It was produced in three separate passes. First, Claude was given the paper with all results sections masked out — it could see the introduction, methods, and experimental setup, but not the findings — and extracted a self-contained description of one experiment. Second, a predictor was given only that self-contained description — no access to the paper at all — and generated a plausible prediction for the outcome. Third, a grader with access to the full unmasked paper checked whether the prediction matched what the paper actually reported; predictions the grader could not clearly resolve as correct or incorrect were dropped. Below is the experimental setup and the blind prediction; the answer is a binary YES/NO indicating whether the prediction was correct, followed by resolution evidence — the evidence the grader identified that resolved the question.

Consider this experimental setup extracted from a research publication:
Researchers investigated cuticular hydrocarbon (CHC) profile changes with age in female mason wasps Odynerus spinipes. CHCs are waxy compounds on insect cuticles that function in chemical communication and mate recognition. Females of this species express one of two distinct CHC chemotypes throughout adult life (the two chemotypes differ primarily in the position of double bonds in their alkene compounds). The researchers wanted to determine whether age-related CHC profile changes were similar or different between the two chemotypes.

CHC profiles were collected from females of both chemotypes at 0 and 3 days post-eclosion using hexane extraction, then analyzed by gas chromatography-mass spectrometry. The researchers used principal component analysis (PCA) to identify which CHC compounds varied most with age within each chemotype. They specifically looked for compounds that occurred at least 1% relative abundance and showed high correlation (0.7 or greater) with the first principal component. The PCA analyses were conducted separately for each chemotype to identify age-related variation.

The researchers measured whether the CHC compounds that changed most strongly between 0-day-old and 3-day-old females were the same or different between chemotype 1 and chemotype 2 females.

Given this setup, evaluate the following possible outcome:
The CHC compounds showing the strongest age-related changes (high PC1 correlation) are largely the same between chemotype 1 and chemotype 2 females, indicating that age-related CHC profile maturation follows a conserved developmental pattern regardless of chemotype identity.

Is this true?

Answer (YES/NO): YES